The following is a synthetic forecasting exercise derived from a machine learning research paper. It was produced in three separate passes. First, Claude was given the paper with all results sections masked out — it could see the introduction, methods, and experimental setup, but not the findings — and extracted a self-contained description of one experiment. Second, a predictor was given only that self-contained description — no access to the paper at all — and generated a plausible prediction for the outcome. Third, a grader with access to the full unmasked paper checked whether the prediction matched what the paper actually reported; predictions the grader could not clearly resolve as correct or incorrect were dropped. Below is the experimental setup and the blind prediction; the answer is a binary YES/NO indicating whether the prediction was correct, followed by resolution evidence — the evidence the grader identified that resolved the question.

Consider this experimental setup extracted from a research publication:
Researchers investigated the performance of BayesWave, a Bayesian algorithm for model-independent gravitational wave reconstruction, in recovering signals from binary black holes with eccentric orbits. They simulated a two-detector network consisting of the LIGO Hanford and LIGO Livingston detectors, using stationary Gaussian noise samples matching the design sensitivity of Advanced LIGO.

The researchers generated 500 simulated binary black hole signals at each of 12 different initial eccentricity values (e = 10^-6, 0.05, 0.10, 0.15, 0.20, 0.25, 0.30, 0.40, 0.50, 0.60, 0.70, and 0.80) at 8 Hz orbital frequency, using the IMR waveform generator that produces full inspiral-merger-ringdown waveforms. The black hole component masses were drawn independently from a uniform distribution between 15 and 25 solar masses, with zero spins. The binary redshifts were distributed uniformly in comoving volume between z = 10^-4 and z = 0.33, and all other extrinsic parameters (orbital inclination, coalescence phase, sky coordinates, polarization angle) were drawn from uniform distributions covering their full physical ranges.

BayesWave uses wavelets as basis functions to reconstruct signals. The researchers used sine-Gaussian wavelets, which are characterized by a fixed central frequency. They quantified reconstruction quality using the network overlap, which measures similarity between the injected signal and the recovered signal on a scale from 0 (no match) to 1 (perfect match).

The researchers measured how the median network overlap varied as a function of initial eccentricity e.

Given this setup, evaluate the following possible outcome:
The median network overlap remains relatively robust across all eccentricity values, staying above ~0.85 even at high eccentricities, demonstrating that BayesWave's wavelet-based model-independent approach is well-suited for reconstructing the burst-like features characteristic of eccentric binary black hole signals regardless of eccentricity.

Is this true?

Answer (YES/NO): NO